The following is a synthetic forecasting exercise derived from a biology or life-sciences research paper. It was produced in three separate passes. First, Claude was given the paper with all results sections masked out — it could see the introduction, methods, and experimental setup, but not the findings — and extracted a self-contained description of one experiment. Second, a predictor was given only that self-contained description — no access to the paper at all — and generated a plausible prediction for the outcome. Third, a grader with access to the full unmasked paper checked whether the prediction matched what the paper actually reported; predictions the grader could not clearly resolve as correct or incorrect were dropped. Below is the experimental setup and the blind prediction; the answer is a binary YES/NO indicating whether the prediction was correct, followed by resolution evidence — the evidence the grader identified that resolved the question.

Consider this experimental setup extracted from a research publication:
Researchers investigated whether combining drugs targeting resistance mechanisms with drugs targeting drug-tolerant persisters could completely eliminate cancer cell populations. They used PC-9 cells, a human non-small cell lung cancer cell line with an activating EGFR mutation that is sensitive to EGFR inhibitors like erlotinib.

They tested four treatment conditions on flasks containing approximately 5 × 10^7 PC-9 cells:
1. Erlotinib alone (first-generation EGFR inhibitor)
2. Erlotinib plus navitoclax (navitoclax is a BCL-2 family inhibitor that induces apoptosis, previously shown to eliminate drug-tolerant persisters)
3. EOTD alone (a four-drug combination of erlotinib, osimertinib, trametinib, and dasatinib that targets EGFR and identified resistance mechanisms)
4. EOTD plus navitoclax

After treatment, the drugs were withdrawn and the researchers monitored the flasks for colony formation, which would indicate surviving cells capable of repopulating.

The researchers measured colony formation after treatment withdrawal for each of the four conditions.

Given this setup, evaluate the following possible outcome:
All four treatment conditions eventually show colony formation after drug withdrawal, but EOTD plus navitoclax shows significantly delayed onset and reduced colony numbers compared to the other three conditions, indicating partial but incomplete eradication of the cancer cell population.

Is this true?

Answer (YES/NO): NO